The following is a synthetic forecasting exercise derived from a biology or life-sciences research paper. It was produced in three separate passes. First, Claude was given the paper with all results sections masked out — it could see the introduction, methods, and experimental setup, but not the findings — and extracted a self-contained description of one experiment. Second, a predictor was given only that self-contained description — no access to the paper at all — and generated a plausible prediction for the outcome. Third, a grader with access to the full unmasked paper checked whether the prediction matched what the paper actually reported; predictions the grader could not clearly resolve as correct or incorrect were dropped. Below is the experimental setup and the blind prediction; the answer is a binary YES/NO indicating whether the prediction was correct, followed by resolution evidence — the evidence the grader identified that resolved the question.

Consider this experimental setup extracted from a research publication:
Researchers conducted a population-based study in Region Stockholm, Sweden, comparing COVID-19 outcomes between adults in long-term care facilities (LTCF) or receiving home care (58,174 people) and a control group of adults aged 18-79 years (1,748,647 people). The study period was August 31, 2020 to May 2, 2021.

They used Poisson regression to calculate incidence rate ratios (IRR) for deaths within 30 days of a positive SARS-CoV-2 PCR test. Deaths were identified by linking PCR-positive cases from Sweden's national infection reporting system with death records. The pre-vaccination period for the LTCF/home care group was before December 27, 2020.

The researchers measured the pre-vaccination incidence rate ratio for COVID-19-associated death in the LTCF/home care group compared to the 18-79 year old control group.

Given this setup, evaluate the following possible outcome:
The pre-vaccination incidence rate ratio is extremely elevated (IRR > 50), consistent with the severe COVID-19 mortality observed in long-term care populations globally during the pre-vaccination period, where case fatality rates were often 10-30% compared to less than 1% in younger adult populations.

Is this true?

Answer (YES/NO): YES